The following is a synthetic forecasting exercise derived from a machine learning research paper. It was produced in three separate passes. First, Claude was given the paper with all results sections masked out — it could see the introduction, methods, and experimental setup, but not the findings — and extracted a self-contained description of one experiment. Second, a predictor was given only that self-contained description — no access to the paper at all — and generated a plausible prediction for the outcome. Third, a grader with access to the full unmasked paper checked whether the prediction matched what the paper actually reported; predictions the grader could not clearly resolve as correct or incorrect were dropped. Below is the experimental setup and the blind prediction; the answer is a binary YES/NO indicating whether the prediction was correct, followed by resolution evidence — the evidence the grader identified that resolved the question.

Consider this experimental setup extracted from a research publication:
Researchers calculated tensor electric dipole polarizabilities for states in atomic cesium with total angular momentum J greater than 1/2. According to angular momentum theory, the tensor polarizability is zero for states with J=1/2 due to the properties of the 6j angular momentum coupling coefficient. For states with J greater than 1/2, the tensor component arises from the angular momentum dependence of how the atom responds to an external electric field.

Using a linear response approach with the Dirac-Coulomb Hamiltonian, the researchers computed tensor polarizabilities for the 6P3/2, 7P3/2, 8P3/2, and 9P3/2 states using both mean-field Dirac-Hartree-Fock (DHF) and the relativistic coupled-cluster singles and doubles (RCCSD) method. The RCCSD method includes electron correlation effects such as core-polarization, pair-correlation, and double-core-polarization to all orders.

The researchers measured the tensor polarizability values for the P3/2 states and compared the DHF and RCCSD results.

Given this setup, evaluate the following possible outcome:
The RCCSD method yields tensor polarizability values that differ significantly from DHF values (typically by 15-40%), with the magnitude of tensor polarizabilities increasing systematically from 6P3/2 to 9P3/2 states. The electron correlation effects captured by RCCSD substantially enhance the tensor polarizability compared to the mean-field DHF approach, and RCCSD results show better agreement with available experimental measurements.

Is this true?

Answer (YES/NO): NO